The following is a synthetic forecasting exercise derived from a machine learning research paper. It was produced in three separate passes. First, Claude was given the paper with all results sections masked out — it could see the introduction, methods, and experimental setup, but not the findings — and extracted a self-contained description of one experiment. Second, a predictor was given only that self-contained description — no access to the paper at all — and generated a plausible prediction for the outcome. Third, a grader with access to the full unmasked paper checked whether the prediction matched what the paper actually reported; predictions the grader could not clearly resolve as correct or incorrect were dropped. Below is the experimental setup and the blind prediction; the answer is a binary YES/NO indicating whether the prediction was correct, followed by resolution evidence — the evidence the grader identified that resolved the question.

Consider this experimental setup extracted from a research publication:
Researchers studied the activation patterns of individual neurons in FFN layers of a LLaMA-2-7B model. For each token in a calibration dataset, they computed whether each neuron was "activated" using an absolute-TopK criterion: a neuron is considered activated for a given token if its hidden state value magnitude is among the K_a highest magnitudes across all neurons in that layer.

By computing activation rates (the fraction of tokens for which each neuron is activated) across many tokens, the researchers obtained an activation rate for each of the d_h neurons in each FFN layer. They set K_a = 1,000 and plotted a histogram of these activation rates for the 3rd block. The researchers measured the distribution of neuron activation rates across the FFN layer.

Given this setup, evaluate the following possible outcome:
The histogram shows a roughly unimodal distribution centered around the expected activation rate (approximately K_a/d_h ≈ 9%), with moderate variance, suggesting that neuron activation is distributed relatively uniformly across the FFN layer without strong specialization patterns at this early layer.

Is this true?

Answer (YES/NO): NO